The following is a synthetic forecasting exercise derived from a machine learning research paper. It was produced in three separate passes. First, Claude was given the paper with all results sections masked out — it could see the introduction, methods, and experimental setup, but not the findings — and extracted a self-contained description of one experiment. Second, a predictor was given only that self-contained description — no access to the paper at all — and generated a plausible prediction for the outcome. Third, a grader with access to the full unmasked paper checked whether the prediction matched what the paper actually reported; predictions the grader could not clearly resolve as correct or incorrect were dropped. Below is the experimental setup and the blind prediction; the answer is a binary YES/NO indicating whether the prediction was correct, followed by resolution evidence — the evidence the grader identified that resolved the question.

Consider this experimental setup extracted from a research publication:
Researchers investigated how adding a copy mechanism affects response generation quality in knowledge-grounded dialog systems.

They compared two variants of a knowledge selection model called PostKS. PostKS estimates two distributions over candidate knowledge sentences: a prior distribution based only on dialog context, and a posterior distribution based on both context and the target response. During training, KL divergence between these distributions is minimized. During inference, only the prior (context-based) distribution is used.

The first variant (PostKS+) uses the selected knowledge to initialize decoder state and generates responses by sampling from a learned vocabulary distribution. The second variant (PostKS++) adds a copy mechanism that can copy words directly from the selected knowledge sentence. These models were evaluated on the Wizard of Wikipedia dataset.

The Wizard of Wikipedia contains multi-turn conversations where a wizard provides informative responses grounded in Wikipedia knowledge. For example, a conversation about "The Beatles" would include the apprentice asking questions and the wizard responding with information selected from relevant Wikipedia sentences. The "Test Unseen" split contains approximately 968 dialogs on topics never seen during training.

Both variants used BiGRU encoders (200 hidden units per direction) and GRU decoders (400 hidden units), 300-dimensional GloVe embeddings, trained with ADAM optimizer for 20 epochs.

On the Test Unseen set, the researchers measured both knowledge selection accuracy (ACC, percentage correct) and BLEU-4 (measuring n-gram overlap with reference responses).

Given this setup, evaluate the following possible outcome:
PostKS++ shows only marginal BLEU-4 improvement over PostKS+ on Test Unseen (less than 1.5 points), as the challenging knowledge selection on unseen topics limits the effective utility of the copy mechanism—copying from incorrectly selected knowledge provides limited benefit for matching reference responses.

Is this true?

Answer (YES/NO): NO